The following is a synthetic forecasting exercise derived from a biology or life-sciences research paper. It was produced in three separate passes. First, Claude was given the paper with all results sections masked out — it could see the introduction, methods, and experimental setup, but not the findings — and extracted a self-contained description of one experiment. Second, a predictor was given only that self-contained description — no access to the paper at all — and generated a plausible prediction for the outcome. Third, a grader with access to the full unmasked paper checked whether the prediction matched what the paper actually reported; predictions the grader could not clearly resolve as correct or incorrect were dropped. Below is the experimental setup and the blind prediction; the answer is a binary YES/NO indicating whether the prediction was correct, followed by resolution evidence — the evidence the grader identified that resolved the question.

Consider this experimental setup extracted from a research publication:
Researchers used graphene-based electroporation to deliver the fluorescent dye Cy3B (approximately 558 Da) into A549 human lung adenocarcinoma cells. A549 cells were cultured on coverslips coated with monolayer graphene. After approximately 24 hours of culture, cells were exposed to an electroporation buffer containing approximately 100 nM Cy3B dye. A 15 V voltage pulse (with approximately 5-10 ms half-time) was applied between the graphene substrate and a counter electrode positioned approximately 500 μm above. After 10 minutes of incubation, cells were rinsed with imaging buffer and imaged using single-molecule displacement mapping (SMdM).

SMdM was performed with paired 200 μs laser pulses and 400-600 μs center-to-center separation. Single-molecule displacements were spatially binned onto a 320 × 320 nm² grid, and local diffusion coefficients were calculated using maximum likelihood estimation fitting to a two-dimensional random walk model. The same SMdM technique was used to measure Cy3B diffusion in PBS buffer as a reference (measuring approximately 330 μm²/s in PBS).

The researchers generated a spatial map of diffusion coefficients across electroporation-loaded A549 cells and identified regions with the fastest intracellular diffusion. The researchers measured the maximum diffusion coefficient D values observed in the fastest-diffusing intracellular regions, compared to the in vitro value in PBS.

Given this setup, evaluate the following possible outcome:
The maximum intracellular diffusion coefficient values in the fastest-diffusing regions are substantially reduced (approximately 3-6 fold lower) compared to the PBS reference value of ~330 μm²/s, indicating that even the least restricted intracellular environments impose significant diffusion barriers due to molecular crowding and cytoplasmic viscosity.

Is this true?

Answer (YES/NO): NO